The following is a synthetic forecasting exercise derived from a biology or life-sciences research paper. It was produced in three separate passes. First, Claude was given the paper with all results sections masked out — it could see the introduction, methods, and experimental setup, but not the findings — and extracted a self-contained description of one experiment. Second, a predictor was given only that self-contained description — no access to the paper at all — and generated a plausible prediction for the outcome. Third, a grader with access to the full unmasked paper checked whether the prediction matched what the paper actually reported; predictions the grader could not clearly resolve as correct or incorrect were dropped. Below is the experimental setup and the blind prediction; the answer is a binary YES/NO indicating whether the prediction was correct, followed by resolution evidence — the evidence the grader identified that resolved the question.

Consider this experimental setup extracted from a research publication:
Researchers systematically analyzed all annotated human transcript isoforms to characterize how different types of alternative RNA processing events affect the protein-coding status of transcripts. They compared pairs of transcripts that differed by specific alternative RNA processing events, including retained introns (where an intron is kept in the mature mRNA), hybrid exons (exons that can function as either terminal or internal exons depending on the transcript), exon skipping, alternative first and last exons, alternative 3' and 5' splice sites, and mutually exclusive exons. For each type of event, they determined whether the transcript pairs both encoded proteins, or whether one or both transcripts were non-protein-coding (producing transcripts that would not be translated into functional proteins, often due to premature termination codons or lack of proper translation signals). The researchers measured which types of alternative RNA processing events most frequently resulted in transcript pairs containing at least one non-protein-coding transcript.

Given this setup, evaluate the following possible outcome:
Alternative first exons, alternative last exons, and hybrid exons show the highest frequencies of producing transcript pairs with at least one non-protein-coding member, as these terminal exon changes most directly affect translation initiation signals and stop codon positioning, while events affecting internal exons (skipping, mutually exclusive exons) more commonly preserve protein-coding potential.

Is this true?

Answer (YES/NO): NO